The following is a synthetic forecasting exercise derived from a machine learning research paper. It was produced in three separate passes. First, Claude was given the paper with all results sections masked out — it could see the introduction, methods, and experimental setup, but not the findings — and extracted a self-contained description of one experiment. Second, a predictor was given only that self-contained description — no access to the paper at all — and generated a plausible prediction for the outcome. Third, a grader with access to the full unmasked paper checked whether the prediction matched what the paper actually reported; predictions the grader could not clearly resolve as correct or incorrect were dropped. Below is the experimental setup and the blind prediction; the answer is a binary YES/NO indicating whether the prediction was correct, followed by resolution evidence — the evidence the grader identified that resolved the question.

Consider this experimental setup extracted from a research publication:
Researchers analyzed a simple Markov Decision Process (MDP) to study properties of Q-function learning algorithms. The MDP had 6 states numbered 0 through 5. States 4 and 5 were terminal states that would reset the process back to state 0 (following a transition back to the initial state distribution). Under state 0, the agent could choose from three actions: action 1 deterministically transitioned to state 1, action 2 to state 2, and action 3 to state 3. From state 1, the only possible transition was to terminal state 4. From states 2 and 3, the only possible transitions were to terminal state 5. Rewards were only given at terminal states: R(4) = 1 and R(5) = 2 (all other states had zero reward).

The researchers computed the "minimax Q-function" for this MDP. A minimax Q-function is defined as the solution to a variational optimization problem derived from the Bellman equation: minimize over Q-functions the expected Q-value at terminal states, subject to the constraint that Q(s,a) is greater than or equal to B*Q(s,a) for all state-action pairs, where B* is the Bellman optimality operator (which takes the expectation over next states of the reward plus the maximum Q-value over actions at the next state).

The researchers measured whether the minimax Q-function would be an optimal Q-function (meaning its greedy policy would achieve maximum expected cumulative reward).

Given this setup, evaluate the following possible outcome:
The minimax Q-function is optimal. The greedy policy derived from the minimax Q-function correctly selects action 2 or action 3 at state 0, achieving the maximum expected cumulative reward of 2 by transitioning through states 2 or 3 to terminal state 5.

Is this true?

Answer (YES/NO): NO